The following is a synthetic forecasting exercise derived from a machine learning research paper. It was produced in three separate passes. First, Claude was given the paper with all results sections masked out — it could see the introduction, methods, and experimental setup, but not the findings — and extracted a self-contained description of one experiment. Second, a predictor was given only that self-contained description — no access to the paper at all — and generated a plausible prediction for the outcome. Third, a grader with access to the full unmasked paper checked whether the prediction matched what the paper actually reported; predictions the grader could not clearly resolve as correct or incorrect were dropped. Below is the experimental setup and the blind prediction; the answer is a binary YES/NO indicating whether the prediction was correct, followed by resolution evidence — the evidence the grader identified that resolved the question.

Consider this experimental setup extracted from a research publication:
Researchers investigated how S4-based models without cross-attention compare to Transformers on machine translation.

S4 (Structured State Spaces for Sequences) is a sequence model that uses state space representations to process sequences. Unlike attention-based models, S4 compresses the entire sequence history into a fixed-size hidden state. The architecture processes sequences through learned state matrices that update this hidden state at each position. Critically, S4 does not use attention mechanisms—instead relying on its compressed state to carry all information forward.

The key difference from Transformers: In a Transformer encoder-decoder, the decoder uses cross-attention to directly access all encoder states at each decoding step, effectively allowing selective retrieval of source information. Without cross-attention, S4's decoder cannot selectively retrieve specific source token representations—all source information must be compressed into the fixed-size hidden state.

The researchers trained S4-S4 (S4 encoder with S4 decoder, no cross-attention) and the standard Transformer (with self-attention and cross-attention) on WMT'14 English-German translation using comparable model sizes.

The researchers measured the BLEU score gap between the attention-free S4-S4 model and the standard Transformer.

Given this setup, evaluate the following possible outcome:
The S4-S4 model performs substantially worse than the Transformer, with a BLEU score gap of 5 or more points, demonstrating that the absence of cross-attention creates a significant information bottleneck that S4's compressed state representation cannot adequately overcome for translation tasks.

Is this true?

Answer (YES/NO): NO